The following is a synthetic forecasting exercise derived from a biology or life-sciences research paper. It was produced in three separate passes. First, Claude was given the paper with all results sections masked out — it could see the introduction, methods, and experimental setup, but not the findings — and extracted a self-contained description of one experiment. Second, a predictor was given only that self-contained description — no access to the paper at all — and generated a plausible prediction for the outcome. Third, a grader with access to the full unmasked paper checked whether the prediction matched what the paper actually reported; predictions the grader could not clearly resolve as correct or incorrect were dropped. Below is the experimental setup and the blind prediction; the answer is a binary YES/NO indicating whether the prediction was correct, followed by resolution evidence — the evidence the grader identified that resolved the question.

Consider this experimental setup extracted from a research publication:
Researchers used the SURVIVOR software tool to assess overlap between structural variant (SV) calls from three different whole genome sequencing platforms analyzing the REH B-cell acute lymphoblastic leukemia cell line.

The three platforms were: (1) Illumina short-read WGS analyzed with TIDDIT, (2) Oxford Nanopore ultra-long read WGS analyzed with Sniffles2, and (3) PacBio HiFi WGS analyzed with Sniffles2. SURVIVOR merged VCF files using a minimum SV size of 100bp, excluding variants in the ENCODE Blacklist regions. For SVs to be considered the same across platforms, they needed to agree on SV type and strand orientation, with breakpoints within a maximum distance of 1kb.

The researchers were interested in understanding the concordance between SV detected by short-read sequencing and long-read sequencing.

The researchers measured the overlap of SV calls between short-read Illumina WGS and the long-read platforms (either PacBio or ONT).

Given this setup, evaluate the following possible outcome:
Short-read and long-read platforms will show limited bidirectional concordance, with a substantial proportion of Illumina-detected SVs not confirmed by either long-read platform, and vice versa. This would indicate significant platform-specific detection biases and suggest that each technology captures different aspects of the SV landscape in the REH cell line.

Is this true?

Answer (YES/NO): NO